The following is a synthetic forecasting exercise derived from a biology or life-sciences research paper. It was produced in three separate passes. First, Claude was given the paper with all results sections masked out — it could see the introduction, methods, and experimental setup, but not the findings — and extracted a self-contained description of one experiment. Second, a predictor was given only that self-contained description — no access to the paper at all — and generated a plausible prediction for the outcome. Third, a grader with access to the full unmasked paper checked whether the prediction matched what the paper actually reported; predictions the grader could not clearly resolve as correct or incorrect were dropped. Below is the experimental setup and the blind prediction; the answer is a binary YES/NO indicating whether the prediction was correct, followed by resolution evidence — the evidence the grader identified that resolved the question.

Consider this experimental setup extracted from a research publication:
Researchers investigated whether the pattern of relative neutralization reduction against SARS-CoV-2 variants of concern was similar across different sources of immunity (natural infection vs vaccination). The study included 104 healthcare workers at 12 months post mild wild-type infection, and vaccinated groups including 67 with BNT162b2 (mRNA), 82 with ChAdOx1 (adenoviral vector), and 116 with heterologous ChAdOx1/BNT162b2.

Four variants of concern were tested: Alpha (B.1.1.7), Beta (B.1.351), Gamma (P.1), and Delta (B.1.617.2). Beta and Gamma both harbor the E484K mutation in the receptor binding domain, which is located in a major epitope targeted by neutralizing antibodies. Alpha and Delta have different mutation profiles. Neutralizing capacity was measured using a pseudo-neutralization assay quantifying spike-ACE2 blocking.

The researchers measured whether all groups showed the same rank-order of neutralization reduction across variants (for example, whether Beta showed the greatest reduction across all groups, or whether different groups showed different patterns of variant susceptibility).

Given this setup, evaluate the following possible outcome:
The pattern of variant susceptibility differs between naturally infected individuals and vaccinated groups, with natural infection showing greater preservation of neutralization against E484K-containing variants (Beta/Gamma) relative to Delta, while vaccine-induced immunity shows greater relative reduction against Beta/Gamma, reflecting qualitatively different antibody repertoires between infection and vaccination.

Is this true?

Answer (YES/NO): NO